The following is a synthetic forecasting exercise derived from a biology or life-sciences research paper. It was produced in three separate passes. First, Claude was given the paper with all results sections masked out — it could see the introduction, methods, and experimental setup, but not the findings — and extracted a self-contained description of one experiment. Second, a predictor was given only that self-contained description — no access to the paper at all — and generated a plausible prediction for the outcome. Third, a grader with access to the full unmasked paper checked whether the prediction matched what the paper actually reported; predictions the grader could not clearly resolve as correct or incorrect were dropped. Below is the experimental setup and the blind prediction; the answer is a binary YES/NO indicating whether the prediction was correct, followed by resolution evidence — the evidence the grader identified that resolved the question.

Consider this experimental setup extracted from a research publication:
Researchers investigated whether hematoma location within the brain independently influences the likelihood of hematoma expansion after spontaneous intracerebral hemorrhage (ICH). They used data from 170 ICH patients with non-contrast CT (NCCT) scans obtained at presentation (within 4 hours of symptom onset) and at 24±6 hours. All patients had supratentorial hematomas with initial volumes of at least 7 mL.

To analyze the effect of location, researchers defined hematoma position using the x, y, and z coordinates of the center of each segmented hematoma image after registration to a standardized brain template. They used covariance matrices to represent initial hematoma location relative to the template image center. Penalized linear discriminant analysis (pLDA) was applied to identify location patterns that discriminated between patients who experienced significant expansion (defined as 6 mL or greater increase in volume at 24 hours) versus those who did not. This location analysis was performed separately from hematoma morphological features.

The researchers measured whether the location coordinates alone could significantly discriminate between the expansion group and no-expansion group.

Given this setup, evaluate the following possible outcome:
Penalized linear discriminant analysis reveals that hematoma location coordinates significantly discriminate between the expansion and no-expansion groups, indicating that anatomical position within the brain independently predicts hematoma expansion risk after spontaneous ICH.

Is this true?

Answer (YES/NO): YES